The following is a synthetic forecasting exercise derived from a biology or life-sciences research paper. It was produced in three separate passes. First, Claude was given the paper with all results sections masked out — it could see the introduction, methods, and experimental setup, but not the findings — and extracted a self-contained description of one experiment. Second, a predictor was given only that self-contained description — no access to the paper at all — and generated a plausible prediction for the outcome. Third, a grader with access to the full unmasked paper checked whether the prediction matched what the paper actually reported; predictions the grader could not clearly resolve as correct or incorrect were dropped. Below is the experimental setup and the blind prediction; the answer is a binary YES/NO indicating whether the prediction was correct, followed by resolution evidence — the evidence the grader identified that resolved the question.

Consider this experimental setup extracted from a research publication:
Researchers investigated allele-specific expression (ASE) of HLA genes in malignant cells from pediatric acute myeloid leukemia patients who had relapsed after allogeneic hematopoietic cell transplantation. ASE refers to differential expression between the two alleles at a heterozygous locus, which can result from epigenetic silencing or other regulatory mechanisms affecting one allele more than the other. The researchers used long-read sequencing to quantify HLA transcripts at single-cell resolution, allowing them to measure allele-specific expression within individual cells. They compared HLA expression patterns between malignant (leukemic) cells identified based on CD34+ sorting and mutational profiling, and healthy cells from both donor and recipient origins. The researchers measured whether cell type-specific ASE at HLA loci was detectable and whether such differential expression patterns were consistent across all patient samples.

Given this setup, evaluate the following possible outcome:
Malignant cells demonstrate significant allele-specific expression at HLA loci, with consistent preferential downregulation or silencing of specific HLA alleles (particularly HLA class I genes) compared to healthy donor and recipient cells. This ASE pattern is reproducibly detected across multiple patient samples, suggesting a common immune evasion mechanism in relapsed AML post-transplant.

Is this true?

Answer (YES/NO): NO